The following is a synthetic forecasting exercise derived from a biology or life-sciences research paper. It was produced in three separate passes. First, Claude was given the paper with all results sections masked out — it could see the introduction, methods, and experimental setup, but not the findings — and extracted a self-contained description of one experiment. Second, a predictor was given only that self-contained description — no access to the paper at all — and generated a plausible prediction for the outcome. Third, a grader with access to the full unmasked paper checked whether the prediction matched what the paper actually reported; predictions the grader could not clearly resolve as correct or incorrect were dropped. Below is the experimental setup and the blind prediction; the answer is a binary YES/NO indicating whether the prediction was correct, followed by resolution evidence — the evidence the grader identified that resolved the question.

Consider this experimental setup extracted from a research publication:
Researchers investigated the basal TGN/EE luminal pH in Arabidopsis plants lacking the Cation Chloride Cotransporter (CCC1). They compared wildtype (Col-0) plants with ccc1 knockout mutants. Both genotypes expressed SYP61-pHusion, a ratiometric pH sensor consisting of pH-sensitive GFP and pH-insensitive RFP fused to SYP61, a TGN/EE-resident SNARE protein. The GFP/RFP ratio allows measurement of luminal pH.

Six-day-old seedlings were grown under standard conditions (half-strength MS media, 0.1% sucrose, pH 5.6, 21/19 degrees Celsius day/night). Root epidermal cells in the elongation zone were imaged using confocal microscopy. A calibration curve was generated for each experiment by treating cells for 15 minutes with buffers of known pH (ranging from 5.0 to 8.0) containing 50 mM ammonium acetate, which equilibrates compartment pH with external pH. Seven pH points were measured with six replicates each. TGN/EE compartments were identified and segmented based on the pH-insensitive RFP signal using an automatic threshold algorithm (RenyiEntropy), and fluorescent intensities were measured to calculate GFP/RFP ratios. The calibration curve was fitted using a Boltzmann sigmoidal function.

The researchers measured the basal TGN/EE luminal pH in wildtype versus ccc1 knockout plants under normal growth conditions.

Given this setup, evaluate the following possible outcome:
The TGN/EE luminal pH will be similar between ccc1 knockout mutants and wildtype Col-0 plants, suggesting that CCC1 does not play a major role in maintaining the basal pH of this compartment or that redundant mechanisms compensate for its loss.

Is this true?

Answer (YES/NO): NO